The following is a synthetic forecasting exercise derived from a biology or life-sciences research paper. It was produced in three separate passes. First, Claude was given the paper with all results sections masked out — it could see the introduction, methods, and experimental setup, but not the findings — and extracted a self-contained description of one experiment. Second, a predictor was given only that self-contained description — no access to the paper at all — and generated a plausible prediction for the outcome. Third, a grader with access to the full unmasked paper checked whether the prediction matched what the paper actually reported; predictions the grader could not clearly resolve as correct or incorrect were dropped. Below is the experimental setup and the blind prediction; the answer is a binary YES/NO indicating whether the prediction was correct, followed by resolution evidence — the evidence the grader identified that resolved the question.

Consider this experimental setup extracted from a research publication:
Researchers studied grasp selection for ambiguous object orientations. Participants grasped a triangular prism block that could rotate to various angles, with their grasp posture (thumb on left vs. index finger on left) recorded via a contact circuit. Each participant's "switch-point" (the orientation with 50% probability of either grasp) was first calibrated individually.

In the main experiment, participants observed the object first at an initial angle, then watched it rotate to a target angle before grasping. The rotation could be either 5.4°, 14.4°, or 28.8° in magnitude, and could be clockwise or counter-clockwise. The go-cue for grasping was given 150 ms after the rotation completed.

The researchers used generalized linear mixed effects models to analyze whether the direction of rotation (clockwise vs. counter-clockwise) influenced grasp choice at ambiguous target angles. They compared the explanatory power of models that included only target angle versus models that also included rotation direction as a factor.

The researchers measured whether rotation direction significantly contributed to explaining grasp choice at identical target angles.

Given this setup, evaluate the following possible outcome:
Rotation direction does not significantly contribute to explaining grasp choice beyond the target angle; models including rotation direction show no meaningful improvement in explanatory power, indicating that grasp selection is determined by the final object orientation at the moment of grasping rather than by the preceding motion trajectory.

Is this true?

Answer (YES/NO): NO